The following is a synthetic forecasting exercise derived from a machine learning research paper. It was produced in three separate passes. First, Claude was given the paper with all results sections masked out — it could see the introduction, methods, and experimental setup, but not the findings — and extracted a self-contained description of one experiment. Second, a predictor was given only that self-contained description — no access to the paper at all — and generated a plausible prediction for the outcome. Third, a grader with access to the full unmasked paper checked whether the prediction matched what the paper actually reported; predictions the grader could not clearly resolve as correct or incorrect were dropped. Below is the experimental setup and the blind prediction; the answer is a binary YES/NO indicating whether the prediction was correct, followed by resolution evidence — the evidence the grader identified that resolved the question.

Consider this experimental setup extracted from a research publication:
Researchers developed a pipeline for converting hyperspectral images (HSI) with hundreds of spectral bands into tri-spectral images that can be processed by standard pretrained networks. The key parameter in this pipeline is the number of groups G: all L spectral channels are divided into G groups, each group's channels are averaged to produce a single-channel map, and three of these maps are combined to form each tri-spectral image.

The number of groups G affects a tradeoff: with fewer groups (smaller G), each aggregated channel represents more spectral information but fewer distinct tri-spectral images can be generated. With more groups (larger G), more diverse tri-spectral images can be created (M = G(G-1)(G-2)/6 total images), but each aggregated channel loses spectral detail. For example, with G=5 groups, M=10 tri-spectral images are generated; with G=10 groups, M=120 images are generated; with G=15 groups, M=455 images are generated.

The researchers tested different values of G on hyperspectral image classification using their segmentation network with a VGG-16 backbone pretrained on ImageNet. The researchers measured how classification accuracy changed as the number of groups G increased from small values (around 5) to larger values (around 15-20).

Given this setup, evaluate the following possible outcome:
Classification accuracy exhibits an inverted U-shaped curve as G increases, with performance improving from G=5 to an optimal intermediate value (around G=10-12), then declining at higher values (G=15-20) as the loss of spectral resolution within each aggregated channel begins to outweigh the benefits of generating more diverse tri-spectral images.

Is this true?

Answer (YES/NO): NO